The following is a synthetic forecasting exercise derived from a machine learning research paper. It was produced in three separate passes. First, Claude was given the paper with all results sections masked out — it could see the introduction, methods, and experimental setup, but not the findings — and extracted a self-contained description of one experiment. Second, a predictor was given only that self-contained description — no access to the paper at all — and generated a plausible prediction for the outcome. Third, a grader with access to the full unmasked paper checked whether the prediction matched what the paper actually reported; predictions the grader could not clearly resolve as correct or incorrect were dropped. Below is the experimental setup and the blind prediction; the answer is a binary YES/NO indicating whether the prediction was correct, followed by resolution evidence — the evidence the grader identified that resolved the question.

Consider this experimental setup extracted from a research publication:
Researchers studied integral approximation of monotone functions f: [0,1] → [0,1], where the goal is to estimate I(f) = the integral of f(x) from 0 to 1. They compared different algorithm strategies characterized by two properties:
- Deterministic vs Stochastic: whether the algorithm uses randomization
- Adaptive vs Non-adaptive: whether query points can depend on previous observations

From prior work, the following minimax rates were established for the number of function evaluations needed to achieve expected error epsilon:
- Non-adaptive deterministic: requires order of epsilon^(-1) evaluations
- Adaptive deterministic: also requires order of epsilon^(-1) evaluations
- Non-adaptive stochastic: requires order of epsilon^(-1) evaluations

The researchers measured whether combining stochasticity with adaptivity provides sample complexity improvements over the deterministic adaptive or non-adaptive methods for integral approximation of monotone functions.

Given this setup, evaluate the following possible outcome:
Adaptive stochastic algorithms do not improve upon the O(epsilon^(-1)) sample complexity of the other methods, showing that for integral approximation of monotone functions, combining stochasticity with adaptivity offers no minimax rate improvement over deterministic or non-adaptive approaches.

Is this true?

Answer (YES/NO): NO